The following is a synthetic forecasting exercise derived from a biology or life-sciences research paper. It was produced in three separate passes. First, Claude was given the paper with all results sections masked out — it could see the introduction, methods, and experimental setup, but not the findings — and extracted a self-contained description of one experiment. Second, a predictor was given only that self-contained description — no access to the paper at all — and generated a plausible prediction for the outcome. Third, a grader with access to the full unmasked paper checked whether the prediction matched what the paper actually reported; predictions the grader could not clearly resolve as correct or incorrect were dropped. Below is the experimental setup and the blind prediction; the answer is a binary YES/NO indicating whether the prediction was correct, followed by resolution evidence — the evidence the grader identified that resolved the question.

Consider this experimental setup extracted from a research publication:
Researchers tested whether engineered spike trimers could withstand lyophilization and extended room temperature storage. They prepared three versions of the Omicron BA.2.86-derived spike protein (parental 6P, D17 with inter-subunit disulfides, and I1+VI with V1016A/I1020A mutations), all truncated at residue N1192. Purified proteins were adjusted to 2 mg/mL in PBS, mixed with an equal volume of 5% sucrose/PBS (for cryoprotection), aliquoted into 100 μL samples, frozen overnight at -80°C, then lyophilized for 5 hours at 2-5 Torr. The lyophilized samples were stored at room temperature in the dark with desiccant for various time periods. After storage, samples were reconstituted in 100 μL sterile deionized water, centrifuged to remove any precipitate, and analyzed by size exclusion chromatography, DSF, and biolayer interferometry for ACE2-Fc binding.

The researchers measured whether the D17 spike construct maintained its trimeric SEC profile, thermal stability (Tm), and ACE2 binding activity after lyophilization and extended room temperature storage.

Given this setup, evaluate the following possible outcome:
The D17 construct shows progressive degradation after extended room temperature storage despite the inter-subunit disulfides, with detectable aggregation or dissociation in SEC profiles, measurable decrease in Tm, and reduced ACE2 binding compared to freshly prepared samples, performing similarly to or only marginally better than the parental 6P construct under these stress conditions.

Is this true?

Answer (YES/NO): NO